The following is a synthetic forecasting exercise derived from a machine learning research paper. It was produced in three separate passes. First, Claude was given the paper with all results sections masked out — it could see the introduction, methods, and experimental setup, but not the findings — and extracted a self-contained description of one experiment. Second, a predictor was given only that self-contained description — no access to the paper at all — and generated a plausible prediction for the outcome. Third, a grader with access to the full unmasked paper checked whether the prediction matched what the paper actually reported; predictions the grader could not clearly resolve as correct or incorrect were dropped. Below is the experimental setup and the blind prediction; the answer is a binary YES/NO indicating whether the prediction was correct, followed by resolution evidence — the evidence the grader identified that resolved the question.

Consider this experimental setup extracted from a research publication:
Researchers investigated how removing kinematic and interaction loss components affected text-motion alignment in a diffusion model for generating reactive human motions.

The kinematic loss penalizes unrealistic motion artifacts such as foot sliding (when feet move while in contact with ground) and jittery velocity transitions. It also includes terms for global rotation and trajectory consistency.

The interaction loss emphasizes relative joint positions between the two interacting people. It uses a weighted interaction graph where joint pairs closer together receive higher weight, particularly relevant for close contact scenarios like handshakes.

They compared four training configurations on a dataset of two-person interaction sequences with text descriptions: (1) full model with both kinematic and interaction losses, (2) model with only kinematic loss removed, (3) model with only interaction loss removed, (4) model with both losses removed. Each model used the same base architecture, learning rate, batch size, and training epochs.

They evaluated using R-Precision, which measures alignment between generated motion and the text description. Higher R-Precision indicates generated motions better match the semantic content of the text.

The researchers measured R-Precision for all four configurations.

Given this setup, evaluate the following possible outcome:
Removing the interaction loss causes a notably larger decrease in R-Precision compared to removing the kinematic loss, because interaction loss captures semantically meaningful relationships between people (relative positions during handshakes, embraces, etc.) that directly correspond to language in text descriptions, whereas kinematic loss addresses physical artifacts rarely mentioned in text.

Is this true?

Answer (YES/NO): YES